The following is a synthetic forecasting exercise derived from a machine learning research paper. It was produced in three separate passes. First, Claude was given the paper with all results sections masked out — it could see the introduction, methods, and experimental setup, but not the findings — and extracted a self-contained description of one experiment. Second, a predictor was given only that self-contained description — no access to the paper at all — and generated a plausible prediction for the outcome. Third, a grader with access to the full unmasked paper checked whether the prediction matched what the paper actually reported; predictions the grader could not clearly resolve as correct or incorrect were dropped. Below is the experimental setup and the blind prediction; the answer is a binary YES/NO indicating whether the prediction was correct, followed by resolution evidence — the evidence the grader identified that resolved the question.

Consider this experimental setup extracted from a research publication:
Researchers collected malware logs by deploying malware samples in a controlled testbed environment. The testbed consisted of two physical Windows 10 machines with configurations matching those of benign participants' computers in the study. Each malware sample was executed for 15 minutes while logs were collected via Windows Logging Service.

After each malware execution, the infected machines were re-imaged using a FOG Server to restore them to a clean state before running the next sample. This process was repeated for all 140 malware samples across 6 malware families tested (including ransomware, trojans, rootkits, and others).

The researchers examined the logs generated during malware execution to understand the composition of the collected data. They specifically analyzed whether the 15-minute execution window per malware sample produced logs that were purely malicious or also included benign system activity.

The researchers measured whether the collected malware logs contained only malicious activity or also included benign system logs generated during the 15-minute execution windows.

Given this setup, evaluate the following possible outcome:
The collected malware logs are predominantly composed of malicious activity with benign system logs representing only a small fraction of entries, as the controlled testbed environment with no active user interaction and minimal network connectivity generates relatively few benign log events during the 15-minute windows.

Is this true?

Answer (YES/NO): NO